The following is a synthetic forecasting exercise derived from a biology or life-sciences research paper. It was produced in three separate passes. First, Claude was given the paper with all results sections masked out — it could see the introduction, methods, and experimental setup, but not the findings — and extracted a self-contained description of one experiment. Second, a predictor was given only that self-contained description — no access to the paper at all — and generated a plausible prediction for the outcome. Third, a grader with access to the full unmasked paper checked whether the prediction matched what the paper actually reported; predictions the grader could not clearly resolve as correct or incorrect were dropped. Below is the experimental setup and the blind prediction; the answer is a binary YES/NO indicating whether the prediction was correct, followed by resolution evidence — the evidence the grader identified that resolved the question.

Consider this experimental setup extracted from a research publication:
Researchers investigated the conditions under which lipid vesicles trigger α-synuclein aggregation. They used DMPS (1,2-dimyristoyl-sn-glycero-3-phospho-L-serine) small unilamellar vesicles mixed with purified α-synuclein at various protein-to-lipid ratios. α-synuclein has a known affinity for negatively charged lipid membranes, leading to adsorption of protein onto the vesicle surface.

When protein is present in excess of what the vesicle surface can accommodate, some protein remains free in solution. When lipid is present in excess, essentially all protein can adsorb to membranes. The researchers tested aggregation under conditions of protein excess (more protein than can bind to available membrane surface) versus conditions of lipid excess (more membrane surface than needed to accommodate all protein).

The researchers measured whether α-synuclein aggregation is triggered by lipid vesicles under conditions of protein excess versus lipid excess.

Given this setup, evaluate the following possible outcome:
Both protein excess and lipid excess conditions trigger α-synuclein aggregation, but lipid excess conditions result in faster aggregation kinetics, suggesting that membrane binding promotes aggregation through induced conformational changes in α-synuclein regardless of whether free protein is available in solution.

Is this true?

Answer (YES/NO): NO